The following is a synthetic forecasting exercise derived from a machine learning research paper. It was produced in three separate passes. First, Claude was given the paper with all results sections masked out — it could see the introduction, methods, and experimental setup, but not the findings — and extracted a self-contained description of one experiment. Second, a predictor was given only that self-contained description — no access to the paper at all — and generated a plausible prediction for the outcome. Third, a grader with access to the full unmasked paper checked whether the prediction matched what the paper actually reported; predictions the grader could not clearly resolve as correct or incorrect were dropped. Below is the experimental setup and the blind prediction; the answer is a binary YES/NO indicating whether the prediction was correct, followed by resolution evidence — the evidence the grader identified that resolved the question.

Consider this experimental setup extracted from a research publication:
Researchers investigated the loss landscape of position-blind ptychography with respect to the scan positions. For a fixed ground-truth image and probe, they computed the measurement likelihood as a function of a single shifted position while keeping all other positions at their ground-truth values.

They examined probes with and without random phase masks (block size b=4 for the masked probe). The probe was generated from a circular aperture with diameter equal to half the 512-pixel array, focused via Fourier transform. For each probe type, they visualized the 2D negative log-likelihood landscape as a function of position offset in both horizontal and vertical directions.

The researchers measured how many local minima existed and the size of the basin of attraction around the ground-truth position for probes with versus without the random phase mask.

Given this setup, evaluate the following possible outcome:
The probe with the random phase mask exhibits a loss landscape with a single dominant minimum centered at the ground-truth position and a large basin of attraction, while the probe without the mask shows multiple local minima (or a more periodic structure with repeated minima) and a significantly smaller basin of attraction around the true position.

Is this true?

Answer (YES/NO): NO